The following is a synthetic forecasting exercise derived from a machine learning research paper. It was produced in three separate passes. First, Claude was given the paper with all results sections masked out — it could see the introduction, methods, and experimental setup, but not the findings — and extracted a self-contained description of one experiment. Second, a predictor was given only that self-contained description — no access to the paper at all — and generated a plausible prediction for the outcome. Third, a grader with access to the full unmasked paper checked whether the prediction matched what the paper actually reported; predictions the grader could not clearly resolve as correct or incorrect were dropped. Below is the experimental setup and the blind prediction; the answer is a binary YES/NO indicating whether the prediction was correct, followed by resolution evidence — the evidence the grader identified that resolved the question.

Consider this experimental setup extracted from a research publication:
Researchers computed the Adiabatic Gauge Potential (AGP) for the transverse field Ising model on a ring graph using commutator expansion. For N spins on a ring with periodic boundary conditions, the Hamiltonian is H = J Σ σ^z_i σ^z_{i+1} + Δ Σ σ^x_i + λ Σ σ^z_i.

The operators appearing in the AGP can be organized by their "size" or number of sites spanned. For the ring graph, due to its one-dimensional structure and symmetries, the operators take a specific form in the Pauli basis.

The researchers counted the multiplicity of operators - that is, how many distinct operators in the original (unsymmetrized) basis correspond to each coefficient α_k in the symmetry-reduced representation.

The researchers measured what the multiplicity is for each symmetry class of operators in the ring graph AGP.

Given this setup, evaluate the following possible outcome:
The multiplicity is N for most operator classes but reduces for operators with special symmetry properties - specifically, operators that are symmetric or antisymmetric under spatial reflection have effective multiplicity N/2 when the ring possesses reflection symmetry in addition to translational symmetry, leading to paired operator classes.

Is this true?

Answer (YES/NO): NO